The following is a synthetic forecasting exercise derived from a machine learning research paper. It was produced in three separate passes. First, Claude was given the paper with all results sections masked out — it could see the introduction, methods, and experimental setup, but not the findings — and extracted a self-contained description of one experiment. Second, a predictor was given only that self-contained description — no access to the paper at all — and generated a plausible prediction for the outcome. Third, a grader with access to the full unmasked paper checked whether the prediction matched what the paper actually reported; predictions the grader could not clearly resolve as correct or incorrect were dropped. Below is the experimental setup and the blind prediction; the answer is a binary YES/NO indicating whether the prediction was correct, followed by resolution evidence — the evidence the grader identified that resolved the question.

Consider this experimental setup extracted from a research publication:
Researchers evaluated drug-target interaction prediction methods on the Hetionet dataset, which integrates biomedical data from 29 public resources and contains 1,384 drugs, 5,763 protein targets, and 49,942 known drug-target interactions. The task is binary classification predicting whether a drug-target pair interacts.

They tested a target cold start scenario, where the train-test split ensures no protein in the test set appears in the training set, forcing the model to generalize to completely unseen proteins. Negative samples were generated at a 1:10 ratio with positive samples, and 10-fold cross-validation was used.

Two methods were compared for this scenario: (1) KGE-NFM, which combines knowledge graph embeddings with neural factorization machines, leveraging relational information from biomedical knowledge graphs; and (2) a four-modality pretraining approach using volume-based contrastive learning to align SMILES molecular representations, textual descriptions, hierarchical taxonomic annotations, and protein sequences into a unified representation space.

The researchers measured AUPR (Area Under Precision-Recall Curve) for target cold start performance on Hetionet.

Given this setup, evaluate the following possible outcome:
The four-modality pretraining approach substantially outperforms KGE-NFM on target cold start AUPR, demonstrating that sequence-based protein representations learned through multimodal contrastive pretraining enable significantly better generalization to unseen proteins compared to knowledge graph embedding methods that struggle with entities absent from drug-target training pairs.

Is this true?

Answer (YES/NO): NO